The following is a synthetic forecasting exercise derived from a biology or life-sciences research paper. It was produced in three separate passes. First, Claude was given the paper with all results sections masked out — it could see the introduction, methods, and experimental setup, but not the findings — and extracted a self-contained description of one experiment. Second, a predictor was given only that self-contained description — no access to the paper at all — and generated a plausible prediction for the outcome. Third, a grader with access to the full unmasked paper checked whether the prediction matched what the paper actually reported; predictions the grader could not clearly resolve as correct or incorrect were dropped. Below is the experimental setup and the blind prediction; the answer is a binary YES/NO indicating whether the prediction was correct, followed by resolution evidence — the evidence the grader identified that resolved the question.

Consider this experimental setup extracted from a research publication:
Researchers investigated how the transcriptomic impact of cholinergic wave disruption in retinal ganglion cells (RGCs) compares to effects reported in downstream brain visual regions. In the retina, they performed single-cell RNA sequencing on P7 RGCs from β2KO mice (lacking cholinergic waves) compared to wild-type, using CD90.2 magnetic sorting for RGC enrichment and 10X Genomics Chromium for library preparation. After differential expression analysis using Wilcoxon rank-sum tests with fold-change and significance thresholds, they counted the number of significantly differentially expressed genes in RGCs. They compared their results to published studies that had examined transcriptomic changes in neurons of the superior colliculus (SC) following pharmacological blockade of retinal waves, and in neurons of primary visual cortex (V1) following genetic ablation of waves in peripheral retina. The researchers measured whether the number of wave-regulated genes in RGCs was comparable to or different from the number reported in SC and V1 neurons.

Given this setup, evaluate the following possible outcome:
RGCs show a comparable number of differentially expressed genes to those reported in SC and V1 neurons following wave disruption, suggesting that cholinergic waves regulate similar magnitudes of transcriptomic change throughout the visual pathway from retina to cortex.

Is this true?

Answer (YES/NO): NO